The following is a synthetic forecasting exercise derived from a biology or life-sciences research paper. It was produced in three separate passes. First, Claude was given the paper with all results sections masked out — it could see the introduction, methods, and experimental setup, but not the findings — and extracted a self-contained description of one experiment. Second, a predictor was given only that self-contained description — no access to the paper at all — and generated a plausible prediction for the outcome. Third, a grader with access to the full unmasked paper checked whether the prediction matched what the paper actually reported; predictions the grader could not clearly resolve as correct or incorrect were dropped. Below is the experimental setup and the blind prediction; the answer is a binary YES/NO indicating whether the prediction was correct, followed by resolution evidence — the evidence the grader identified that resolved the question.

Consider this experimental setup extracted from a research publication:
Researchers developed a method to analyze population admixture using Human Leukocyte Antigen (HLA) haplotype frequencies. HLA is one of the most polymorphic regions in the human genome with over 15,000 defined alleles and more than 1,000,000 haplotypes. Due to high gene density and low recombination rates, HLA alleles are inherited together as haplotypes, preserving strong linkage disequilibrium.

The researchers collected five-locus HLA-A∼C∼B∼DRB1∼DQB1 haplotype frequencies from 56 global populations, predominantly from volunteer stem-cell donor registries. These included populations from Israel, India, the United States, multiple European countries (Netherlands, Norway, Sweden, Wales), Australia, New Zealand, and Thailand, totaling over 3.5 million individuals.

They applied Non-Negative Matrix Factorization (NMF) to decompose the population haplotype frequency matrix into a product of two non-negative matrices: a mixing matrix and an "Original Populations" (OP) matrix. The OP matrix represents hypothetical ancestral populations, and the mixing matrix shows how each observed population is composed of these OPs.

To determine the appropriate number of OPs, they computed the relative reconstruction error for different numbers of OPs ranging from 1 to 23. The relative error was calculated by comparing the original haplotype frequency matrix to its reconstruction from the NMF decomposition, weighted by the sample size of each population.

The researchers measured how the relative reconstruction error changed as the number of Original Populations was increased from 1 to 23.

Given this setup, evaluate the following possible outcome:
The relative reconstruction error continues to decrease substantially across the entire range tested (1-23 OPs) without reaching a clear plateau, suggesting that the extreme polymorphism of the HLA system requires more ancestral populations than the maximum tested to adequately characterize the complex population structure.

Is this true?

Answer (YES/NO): NO